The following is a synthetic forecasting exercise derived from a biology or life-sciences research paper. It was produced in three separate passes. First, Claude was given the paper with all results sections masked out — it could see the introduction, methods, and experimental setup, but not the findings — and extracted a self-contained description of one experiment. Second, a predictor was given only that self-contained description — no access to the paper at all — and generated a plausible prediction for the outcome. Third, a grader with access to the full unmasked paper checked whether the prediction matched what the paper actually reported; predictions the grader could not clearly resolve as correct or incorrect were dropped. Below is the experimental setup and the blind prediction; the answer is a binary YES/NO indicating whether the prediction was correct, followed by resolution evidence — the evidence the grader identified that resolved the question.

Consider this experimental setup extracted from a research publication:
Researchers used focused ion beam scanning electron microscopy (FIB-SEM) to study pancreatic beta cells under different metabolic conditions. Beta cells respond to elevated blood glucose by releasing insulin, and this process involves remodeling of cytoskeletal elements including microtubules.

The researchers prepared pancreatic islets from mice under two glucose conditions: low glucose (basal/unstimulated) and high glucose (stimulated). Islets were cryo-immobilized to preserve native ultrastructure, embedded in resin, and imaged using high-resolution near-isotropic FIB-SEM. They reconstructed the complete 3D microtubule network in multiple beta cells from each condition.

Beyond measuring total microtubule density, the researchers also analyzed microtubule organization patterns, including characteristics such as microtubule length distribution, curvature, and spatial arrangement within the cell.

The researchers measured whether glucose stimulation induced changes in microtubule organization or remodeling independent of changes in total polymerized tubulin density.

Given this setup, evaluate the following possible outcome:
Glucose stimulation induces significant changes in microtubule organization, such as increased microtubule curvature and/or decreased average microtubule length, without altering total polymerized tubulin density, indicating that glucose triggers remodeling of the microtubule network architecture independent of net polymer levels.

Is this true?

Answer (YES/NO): YES